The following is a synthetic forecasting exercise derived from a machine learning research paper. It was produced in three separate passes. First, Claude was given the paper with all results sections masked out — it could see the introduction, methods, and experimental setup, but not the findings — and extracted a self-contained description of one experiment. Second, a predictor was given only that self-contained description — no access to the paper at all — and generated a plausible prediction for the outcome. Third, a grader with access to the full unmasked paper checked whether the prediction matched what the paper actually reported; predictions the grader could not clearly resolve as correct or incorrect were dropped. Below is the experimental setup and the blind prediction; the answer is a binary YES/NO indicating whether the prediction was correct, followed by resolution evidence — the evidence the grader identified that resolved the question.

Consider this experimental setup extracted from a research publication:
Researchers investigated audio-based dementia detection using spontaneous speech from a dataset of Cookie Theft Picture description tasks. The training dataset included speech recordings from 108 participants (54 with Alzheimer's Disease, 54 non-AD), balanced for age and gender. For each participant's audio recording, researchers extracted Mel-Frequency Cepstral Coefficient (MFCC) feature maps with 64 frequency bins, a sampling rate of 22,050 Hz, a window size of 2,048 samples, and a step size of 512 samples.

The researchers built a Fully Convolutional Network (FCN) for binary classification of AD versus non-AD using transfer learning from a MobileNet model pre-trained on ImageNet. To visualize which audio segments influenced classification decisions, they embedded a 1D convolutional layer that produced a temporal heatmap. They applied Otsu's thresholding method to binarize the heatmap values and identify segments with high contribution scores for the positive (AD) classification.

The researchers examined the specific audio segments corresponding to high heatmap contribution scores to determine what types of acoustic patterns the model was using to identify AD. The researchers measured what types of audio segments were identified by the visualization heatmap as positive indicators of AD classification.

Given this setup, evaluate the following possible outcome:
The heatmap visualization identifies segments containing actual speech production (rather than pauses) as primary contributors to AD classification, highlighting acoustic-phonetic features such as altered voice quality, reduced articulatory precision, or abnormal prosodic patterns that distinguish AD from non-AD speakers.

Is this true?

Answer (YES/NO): NO